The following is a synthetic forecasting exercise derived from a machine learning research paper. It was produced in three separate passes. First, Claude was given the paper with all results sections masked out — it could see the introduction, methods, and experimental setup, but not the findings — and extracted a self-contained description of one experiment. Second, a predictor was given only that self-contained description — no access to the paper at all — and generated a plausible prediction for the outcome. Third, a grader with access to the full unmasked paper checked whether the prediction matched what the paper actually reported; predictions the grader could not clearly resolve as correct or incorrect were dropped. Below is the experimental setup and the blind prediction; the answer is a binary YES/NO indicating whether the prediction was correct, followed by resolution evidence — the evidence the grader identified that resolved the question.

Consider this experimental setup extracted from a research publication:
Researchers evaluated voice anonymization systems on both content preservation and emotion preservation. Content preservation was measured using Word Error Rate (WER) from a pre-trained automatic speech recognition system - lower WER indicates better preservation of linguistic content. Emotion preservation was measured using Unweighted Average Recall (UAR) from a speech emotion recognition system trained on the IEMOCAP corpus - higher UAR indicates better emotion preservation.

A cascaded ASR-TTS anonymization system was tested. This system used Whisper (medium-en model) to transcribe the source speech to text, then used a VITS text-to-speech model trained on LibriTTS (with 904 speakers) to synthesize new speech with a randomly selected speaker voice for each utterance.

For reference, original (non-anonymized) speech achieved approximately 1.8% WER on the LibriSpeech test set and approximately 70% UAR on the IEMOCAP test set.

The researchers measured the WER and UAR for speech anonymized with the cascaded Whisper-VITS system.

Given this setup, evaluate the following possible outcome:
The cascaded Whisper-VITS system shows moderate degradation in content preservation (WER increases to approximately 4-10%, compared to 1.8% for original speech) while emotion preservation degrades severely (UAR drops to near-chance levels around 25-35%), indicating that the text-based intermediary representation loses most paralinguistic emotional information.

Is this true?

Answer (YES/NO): YES